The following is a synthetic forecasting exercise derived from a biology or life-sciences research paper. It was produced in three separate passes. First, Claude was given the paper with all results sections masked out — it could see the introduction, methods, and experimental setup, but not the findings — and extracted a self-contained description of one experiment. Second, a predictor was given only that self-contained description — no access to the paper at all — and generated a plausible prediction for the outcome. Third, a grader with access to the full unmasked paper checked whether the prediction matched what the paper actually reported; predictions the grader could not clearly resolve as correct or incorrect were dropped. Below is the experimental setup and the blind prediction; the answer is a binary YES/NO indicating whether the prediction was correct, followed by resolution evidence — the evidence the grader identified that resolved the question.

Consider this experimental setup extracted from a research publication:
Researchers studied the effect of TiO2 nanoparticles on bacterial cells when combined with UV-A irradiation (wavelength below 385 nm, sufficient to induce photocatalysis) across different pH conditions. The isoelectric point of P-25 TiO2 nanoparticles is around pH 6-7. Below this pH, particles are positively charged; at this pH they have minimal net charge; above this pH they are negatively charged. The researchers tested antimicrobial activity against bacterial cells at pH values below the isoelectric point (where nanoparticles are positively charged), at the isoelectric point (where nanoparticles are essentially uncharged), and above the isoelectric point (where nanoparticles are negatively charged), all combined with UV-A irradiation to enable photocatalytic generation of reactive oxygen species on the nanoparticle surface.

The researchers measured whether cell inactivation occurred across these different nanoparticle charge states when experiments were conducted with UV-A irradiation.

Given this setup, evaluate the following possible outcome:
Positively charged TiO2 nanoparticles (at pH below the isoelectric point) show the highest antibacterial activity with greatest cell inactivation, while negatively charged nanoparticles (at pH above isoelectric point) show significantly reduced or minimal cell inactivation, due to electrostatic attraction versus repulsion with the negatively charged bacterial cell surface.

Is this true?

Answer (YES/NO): NO